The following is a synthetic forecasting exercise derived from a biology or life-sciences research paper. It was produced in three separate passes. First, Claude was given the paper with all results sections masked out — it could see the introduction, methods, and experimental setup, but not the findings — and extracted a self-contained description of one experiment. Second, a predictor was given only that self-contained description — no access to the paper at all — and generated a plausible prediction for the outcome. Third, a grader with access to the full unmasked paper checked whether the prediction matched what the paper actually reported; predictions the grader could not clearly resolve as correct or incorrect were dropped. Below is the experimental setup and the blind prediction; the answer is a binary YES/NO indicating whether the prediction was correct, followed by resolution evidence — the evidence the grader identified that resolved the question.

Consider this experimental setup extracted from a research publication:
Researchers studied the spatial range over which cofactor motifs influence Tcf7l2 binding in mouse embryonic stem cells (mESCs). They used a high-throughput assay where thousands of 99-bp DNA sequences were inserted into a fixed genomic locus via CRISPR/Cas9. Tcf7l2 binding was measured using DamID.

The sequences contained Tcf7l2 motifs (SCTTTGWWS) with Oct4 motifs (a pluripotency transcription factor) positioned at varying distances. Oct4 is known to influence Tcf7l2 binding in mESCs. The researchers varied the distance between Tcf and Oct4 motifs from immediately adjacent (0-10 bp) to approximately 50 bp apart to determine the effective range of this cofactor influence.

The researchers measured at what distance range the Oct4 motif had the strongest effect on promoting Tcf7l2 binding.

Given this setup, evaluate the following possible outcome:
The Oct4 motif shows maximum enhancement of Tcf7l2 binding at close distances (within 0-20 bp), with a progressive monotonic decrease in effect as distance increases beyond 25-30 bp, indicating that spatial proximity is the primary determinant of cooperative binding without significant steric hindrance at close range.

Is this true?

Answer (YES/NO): NO